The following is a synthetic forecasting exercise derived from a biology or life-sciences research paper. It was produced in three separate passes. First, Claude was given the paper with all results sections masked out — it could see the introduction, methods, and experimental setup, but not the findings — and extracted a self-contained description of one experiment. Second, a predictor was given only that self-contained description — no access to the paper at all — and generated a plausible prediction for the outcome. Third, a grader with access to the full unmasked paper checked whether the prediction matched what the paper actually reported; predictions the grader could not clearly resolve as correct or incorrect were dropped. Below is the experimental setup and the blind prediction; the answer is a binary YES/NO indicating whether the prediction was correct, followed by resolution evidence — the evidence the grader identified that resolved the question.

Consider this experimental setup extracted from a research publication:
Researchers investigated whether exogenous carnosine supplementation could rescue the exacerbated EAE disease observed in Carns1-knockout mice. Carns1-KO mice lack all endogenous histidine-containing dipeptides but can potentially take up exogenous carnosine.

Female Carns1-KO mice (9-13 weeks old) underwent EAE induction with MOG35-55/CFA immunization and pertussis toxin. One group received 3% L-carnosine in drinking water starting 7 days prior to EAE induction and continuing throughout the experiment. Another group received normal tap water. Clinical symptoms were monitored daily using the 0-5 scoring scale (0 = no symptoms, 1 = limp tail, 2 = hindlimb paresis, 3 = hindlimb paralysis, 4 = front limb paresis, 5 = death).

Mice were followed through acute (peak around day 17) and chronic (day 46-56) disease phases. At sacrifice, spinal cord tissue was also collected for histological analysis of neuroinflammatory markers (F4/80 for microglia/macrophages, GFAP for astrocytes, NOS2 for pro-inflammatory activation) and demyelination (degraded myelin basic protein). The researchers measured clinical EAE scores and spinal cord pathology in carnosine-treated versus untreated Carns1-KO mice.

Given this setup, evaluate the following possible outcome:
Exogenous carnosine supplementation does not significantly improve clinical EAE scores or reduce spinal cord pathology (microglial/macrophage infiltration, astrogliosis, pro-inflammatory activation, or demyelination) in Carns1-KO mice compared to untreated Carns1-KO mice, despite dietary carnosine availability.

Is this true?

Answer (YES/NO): NO